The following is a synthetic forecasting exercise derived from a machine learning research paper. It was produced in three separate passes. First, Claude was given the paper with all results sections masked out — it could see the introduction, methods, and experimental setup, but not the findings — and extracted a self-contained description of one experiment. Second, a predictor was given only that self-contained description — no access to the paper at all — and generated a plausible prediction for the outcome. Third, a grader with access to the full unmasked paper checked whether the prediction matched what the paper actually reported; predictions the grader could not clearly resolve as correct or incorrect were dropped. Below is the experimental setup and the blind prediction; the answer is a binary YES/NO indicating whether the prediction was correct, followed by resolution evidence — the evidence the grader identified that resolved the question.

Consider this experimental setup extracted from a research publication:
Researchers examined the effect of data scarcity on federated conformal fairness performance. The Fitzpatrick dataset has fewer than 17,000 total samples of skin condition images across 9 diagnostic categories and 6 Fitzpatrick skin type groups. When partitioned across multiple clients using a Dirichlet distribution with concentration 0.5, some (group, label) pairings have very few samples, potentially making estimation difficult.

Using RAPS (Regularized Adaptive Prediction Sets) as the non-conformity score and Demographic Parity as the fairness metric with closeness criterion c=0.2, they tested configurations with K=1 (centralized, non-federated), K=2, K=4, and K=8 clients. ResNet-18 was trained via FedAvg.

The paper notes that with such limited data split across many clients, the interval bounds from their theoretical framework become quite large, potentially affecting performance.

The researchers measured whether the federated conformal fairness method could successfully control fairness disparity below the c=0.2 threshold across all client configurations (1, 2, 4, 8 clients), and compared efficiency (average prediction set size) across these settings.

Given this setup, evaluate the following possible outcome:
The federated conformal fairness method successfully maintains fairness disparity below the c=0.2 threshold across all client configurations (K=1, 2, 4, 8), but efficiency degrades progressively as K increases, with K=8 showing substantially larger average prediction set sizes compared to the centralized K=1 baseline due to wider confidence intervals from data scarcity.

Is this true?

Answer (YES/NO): YES